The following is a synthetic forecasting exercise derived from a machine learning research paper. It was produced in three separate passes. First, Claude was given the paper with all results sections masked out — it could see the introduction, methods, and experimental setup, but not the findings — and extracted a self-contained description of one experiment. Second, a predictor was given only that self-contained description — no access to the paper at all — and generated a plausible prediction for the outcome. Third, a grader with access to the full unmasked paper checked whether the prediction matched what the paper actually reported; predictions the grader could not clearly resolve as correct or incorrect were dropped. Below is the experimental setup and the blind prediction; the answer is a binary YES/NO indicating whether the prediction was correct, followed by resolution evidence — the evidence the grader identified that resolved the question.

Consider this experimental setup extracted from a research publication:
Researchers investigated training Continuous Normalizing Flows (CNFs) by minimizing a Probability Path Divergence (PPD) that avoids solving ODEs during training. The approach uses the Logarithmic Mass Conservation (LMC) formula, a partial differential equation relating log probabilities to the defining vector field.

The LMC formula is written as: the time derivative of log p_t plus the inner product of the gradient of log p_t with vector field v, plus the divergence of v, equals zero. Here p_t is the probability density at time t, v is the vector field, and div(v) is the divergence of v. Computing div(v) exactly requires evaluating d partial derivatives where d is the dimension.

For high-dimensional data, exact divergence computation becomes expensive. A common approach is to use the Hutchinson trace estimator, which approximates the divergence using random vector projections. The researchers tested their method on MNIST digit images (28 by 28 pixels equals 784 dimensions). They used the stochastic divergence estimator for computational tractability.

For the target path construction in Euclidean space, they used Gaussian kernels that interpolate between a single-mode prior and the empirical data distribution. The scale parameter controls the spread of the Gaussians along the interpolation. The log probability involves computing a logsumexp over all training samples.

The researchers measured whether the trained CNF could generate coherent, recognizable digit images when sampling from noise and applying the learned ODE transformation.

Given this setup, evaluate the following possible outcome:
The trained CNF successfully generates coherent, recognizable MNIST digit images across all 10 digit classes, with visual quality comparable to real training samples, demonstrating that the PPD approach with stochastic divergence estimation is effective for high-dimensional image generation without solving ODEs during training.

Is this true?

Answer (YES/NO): NO